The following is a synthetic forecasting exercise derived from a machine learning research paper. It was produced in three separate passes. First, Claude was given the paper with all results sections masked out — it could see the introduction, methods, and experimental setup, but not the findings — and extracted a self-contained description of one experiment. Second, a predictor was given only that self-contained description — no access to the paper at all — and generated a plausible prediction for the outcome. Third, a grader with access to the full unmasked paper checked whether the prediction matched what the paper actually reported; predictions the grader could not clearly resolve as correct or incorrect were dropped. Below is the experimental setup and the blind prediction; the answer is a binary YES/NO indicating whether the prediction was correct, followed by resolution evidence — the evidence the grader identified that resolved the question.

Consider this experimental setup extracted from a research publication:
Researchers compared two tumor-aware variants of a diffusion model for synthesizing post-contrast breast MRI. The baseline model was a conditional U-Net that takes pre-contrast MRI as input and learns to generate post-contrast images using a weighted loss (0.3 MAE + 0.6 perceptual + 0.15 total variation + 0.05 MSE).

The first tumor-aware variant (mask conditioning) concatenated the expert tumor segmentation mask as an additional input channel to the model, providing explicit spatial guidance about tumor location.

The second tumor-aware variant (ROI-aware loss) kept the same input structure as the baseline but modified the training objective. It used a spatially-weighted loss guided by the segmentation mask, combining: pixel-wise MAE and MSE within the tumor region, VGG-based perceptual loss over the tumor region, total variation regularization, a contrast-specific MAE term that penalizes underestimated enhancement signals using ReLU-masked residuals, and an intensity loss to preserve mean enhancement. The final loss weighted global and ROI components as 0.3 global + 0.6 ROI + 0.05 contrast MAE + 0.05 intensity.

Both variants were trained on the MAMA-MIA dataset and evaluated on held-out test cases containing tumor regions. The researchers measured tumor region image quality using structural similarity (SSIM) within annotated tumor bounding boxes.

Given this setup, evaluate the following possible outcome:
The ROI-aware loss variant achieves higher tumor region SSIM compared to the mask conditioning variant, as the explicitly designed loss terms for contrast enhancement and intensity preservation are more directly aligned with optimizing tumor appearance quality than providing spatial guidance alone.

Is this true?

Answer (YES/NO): NO